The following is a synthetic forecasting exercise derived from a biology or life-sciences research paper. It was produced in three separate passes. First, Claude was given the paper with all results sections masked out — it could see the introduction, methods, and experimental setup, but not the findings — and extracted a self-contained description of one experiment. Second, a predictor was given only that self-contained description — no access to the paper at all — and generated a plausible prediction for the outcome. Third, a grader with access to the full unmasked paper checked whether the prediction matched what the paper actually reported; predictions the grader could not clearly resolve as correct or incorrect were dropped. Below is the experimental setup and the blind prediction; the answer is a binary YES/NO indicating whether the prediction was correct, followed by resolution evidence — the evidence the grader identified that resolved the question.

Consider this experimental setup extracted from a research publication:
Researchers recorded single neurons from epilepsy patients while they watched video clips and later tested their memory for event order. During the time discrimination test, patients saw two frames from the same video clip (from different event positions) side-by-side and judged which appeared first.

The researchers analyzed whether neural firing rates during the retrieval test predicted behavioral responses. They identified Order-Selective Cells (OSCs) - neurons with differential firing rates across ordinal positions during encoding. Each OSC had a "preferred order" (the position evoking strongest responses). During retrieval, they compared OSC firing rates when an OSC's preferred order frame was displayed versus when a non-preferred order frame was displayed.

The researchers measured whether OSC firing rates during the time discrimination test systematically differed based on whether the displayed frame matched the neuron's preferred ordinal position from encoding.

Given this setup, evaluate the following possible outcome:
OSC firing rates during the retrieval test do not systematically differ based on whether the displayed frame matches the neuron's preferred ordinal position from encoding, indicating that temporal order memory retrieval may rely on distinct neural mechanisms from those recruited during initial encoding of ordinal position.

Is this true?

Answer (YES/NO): YES